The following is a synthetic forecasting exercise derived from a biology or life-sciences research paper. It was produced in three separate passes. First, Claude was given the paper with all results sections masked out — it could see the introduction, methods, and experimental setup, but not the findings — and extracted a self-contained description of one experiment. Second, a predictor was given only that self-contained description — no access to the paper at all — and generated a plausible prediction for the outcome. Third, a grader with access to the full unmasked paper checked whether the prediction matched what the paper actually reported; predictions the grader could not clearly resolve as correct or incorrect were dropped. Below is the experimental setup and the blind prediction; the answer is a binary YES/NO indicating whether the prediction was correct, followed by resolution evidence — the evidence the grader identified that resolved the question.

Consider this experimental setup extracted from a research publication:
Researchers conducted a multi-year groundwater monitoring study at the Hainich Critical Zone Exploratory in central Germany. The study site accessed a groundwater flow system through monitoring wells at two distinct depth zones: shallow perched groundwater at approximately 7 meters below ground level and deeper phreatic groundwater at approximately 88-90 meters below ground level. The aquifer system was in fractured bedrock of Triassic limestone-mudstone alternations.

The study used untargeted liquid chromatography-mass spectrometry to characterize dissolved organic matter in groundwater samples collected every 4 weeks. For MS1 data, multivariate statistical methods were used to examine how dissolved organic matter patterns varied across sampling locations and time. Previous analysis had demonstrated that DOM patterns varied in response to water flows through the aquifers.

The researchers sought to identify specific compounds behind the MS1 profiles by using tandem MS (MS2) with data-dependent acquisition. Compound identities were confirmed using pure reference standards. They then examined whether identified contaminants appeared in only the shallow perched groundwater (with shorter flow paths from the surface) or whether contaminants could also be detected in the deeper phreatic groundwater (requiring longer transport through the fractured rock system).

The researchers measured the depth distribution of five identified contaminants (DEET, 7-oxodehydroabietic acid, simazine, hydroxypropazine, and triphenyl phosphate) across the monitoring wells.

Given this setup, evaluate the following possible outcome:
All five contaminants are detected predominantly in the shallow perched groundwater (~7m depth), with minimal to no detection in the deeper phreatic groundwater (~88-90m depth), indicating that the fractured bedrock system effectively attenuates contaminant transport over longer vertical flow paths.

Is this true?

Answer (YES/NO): NO